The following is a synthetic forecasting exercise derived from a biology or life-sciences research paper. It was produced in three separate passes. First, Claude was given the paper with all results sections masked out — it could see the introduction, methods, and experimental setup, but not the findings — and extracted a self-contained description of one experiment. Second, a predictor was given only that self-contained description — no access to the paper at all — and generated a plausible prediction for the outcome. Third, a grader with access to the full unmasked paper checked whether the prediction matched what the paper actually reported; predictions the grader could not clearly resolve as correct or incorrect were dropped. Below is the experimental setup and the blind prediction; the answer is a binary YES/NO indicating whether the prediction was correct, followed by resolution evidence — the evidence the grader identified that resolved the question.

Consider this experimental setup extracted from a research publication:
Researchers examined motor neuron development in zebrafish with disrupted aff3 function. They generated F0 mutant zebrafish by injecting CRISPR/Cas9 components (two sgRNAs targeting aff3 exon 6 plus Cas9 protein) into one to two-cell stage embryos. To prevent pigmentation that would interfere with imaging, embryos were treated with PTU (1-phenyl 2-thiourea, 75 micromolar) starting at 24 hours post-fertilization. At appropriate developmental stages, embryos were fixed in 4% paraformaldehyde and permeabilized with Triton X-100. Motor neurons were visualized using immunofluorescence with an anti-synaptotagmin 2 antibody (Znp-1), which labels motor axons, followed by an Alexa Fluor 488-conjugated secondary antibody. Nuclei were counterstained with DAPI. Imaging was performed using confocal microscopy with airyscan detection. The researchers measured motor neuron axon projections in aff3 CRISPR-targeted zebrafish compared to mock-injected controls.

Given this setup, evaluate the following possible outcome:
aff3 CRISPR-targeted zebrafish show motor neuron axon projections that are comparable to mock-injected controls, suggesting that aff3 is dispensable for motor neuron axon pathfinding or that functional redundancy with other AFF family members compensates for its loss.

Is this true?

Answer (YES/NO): NO